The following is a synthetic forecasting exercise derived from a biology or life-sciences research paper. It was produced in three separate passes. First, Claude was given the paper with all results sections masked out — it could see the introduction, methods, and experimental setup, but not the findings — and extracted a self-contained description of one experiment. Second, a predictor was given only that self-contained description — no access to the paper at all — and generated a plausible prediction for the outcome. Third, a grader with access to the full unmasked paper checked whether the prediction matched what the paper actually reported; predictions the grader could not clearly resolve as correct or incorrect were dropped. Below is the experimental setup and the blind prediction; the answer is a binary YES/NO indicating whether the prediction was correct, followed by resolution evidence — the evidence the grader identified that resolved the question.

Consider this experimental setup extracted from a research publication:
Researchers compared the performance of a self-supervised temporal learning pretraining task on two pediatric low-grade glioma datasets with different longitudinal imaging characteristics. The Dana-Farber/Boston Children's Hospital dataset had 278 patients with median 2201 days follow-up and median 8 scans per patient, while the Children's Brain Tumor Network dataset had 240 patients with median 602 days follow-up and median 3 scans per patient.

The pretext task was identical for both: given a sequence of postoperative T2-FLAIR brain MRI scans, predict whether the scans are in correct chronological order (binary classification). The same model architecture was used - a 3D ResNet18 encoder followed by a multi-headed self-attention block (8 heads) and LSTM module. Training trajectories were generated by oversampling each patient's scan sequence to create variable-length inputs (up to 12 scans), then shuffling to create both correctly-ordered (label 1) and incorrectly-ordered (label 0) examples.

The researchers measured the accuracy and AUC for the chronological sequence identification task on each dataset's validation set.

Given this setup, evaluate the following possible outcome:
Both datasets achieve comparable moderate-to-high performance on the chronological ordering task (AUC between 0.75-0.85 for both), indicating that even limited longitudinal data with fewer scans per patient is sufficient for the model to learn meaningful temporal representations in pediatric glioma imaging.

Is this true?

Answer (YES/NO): NO